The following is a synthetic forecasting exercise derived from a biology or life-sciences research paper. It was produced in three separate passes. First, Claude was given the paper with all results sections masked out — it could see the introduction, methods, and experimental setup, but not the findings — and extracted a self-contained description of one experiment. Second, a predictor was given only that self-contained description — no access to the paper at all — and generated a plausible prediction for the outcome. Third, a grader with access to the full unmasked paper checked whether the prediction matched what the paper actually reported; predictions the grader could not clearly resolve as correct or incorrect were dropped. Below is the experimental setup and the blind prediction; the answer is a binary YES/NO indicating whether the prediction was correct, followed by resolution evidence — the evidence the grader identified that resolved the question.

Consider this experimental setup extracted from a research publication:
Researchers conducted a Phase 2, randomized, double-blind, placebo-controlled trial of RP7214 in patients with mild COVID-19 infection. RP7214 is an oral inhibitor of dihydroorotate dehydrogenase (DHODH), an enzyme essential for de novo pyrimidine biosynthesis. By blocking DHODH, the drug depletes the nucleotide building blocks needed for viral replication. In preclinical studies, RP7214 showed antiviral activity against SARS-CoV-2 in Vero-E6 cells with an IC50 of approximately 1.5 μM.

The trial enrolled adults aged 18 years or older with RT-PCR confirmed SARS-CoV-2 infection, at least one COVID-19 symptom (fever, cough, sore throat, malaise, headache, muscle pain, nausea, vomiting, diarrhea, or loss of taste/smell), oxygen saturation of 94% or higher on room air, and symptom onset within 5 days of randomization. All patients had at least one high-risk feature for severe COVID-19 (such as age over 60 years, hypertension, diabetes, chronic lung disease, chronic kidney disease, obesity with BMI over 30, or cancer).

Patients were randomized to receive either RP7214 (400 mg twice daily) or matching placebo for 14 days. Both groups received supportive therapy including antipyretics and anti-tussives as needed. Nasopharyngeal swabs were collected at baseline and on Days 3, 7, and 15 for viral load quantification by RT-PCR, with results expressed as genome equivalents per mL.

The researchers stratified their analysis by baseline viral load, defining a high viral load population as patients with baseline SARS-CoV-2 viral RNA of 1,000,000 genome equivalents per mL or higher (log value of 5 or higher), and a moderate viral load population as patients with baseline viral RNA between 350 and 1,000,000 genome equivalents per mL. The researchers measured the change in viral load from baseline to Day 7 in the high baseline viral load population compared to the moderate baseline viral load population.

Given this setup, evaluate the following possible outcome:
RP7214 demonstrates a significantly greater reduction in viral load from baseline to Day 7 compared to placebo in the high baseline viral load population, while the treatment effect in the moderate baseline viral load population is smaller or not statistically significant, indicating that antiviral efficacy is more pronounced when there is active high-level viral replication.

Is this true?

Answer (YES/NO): NO